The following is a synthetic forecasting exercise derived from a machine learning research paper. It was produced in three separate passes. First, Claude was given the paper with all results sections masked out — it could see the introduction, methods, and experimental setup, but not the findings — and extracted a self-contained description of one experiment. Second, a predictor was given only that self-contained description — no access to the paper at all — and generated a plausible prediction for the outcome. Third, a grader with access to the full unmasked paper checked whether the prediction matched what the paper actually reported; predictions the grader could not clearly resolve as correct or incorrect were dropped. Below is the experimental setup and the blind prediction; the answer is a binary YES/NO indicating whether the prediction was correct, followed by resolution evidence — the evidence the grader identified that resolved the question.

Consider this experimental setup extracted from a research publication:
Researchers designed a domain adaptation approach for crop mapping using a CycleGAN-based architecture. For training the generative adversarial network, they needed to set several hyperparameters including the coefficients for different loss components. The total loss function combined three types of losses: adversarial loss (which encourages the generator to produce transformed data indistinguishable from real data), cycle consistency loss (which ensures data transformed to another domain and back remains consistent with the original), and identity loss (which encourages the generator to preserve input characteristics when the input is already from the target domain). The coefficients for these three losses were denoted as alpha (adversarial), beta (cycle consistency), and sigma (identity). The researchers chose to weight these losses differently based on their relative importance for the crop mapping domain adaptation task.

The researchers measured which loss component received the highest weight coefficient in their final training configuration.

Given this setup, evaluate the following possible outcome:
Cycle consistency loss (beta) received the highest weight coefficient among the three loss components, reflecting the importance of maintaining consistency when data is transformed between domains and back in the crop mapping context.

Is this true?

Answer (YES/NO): YES